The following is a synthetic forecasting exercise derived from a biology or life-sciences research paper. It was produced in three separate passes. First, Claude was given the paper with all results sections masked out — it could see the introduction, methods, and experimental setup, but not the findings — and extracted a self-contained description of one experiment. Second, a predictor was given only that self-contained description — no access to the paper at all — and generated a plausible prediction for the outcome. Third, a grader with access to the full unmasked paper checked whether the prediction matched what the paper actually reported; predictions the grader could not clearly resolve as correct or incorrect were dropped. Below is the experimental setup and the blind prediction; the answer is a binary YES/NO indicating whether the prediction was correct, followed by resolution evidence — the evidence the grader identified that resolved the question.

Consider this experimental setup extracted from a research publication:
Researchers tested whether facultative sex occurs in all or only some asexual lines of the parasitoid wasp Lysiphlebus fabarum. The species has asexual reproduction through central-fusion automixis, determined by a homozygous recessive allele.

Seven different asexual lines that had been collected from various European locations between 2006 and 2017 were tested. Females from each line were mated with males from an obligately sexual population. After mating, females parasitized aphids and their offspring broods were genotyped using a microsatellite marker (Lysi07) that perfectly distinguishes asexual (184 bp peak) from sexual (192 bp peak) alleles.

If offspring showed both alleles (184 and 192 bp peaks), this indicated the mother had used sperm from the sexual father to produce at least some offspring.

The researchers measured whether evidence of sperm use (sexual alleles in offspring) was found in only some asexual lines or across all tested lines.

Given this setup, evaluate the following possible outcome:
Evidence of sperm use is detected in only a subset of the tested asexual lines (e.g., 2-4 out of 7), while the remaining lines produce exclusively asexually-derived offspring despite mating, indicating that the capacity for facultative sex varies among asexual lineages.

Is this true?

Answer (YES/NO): NO